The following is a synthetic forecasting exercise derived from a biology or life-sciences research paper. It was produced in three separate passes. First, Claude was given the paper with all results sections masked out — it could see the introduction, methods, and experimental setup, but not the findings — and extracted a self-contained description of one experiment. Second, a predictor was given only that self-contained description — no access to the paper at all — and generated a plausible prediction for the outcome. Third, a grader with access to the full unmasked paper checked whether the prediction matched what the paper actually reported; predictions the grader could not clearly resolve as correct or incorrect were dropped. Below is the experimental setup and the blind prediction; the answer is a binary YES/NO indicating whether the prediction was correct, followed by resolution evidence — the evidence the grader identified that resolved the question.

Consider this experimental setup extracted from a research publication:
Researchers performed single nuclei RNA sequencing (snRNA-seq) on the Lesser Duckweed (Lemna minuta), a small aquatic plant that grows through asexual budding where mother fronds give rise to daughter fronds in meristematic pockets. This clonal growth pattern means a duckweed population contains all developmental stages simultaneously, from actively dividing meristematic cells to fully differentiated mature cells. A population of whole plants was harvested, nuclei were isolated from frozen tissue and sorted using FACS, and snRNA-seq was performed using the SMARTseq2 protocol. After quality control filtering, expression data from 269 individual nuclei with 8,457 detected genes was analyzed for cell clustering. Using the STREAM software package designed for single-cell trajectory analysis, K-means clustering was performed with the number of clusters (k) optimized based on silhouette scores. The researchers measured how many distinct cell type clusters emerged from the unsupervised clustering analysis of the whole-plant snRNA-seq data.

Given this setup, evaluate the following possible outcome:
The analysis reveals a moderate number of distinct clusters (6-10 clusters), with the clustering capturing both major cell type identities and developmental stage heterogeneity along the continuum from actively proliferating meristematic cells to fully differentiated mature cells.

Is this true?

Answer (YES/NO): NO